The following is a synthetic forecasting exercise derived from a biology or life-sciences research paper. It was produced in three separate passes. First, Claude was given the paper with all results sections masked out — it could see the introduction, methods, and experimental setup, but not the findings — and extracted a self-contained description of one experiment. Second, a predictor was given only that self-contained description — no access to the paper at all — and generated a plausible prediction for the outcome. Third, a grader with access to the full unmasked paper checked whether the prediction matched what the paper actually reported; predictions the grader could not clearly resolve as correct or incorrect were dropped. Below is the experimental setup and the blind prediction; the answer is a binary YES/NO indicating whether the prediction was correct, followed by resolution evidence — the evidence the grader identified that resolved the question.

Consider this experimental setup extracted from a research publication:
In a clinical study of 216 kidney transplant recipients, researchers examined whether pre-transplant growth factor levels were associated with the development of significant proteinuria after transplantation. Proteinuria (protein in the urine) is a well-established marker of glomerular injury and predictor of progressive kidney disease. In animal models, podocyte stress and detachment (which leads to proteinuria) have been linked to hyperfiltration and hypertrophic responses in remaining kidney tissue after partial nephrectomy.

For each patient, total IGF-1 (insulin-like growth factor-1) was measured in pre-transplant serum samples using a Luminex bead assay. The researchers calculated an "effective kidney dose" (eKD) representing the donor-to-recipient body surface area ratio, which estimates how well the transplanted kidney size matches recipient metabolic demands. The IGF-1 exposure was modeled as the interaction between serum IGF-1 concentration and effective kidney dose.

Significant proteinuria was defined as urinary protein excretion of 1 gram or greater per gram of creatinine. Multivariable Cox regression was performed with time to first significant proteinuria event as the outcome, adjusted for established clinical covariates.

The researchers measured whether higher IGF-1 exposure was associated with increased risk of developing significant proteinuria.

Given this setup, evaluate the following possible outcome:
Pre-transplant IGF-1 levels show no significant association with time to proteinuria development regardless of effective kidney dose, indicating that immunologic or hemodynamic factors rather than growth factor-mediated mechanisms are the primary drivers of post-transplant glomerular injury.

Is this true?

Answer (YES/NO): NO